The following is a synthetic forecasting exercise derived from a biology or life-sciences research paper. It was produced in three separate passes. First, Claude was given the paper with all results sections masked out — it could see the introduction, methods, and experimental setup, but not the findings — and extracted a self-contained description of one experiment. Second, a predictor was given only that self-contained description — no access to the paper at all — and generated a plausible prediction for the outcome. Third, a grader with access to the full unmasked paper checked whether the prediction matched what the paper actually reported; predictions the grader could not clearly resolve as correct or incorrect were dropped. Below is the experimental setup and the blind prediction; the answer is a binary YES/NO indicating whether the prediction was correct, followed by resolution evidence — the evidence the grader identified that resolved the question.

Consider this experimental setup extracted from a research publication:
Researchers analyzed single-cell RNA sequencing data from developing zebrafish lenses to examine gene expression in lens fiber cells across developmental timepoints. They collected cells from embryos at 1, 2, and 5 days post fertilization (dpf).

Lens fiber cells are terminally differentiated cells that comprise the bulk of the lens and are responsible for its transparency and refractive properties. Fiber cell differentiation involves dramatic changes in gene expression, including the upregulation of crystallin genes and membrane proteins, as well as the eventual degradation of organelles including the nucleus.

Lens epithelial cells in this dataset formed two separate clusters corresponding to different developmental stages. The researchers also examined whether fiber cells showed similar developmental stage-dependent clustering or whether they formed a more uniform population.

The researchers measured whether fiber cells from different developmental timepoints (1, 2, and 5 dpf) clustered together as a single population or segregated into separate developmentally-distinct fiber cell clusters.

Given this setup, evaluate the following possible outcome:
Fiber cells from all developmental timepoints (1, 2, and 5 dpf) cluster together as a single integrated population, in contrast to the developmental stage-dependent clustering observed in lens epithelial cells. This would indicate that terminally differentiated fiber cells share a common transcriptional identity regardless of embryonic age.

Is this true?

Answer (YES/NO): YES